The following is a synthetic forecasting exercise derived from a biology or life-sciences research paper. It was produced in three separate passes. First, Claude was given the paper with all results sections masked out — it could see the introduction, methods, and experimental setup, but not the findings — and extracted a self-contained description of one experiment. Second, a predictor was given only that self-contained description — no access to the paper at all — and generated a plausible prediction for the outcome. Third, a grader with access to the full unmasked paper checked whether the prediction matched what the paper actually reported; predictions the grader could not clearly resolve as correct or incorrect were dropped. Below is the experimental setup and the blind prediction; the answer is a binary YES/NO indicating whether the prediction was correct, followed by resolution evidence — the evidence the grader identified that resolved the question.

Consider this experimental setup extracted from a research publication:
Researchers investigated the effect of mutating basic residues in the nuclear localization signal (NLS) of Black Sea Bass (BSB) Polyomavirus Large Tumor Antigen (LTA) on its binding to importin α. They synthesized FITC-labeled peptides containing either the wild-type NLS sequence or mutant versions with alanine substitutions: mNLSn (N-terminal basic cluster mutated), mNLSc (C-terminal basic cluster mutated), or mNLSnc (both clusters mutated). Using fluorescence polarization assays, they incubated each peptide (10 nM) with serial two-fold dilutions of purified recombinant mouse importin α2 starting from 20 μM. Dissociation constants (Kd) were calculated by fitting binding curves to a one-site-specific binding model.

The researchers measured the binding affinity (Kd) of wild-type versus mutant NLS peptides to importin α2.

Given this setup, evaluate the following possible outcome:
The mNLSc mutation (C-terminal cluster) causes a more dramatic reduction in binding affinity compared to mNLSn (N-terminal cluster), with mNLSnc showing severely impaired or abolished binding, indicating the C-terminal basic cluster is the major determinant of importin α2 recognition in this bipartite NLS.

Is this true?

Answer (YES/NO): YES